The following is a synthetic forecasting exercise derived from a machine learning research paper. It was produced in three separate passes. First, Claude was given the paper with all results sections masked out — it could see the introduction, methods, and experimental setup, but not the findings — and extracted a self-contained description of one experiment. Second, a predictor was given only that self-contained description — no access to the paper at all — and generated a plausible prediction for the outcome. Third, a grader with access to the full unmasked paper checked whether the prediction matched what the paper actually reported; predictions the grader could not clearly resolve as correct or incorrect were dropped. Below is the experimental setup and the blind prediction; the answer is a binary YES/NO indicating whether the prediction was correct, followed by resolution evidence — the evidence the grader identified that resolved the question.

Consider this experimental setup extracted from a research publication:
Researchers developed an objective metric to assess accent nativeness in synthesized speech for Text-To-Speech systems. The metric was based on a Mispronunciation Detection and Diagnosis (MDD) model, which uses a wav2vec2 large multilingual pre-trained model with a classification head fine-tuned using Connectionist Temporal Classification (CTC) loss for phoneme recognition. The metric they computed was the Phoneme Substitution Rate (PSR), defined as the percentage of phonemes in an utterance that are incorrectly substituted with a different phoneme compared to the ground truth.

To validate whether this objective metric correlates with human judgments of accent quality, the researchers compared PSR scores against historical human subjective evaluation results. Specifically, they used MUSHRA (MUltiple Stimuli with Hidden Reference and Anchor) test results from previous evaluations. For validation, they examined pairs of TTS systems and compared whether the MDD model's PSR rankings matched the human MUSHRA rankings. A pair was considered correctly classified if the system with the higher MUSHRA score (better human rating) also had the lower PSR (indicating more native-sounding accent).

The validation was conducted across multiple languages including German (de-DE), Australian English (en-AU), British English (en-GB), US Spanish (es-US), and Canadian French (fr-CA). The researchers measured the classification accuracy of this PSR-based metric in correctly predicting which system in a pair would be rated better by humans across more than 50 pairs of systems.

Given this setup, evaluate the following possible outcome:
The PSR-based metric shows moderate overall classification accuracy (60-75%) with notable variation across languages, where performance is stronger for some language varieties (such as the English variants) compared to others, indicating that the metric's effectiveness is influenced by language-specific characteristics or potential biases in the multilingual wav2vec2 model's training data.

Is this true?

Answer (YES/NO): NO